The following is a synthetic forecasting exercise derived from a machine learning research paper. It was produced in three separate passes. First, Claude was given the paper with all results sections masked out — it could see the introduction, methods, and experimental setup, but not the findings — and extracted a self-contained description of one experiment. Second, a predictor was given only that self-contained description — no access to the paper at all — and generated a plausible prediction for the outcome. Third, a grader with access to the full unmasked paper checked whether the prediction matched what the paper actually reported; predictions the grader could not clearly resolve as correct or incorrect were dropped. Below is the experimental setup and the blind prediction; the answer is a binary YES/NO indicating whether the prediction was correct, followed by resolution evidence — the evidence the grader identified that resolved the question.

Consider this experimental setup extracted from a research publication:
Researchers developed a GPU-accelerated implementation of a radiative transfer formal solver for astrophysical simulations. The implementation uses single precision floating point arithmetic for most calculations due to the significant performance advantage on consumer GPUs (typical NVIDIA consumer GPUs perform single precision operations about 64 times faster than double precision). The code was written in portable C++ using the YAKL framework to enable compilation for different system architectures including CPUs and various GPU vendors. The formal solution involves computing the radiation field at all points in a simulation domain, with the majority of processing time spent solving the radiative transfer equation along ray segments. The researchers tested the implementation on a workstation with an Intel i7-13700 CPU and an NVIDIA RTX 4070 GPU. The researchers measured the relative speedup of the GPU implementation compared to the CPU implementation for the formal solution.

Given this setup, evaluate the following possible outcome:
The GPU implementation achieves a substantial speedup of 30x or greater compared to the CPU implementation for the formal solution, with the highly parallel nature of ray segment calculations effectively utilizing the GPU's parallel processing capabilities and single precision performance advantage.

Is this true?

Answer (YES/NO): YES